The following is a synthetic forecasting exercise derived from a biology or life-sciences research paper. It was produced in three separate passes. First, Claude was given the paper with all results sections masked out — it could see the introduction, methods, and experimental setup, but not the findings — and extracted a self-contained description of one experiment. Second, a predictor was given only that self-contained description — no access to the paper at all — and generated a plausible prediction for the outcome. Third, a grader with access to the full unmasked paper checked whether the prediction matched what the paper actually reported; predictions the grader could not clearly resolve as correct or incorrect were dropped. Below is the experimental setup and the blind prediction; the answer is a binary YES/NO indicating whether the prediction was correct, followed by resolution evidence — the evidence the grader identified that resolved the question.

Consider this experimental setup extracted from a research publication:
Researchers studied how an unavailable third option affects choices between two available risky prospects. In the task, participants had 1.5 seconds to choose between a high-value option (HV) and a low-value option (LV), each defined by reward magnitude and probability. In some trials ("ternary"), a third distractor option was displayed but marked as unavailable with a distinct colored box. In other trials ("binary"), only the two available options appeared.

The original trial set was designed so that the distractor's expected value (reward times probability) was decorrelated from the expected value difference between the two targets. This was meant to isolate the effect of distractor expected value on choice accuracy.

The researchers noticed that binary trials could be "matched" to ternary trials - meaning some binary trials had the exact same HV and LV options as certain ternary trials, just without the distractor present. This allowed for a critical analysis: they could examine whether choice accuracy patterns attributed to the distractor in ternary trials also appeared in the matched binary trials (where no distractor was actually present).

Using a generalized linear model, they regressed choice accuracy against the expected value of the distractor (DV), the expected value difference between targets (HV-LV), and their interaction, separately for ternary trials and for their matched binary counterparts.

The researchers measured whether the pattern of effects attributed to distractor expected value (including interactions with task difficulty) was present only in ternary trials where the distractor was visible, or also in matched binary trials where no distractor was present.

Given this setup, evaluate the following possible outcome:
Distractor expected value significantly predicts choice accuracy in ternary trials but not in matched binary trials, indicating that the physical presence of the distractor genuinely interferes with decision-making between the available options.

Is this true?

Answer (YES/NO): NO